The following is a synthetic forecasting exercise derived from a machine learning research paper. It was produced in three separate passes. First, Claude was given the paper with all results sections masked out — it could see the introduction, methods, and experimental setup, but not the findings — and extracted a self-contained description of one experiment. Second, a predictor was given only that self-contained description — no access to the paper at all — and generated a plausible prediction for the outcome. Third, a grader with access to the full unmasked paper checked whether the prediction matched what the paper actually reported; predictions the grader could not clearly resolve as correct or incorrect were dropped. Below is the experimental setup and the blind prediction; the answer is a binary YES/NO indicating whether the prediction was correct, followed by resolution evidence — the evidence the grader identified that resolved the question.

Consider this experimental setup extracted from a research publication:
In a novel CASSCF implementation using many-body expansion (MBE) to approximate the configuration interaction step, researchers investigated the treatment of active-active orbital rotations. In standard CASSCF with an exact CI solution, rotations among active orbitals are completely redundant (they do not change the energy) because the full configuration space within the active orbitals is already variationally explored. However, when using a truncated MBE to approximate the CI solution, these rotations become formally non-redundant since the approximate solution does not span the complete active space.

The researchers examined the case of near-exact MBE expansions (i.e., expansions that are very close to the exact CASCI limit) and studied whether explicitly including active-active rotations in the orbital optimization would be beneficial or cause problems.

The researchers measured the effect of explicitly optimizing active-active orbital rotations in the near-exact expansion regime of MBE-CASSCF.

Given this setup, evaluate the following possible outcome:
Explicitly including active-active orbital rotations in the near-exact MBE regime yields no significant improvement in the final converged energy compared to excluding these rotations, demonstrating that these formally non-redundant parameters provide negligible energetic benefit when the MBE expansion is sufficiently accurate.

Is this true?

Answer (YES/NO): YES